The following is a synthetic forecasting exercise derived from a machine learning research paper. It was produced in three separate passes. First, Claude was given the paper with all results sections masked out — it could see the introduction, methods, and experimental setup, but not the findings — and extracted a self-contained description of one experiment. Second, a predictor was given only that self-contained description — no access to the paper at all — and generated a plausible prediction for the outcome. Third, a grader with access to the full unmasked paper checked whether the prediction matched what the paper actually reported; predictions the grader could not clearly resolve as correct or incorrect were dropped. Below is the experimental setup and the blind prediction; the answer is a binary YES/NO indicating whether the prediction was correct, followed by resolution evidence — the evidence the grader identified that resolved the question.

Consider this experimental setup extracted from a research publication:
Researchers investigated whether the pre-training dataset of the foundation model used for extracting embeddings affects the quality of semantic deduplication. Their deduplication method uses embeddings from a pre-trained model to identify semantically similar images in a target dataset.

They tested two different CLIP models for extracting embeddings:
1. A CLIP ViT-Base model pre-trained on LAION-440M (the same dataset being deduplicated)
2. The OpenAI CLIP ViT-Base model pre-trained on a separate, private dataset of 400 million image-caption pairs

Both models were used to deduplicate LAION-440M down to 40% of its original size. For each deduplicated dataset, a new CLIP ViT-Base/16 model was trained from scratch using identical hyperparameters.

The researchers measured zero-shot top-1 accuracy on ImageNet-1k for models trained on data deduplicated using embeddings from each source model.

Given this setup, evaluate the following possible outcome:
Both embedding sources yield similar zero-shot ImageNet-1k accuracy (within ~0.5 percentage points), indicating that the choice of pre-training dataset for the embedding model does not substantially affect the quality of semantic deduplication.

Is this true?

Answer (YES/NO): YES